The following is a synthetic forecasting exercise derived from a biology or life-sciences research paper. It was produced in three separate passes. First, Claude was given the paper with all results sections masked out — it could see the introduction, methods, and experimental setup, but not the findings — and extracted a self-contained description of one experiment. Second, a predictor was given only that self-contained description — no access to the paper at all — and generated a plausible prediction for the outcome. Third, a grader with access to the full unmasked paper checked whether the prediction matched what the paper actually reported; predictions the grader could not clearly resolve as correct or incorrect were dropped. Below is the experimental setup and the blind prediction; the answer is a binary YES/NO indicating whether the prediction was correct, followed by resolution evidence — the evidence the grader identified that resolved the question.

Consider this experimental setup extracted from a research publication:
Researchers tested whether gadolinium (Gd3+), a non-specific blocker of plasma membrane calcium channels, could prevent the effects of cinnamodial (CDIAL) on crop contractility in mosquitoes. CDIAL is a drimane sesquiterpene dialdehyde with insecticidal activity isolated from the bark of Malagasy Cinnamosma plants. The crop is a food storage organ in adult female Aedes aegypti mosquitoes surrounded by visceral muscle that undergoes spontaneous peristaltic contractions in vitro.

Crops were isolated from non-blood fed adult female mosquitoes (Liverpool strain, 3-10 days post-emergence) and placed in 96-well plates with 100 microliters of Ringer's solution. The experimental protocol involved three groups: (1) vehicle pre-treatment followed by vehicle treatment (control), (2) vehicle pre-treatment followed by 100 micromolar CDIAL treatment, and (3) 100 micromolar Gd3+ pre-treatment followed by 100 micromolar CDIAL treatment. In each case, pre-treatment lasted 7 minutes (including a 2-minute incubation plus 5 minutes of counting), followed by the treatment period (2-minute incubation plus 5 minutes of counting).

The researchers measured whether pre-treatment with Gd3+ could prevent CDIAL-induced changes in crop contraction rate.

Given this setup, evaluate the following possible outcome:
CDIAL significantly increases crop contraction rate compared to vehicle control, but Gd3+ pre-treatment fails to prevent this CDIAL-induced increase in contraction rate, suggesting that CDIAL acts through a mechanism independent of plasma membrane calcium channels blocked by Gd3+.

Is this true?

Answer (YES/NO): NO